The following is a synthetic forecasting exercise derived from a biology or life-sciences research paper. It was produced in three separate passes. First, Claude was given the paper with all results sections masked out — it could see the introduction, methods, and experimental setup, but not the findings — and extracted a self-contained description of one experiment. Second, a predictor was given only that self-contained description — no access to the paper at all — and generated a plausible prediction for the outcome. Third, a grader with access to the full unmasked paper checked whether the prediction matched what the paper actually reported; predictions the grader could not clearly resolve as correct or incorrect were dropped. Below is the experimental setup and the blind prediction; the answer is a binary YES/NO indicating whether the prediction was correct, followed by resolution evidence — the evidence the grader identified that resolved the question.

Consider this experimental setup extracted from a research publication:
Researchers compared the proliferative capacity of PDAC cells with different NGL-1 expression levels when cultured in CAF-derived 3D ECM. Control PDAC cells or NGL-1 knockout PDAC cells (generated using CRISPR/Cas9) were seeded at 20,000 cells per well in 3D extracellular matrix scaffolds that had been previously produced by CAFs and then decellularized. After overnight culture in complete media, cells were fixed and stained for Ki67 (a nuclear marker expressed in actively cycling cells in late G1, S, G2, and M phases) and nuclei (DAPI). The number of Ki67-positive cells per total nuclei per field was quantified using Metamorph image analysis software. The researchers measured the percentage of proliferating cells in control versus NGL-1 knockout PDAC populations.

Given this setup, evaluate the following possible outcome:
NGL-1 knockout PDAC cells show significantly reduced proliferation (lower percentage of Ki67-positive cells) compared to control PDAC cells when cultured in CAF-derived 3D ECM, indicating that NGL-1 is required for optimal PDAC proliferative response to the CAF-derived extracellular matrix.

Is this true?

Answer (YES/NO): YES